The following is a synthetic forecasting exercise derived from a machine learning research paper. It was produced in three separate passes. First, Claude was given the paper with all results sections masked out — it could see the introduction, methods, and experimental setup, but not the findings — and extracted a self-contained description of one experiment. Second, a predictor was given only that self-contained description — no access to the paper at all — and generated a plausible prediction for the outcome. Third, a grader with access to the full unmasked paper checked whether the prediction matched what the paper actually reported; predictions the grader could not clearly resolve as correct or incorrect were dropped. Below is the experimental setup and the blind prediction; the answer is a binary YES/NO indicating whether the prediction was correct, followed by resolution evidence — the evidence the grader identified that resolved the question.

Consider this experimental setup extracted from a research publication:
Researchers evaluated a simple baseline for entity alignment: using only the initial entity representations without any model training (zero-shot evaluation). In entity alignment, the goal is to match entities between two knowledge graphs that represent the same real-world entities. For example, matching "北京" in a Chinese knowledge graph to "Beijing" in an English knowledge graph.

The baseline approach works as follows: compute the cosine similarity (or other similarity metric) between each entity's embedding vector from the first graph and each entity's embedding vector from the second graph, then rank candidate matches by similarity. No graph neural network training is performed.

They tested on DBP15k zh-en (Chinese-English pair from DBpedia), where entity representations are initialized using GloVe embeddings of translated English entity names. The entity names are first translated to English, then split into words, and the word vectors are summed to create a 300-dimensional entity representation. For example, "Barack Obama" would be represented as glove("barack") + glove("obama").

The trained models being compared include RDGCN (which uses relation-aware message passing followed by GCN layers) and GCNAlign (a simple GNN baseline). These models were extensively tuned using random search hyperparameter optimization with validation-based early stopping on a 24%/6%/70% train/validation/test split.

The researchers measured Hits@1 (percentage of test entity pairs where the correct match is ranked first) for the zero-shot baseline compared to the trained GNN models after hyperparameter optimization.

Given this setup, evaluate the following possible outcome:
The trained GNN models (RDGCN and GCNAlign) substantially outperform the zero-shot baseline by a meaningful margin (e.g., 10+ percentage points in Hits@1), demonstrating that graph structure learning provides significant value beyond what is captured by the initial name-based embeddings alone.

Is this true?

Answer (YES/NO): NO